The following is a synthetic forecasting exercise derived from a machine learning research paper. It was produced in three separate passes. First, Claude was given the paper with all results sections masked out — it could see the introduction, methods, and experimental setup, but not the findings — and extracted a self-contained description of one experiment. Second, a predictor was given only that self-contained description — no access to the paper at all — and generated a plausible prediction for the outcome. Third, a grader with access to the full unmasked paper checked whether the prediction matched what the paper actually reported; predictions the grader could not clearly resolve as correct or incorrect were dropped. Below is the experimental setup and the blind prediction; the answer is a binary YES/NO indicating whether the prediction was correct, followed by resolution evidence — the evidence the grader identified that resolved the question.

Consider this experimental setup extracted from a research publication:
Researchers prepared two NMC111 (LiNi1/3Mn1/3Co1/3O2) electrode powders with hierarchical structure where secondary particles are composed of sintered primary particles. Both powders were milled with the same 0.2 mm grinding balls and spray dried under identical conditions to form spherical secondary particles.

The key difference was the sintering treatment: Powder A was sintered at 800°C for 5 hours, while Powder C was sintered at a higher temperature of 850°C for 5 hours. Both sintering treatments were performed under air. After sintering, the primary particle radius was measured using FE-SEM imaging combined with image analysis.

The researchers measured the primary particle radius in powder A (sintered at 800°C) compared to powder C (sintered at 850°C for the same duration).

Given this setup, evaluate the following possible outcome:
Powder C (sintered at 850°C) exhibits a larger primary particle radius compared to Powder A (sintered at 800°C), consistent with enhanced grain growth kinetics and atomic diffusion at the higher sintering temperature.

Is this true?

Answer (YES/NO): YES